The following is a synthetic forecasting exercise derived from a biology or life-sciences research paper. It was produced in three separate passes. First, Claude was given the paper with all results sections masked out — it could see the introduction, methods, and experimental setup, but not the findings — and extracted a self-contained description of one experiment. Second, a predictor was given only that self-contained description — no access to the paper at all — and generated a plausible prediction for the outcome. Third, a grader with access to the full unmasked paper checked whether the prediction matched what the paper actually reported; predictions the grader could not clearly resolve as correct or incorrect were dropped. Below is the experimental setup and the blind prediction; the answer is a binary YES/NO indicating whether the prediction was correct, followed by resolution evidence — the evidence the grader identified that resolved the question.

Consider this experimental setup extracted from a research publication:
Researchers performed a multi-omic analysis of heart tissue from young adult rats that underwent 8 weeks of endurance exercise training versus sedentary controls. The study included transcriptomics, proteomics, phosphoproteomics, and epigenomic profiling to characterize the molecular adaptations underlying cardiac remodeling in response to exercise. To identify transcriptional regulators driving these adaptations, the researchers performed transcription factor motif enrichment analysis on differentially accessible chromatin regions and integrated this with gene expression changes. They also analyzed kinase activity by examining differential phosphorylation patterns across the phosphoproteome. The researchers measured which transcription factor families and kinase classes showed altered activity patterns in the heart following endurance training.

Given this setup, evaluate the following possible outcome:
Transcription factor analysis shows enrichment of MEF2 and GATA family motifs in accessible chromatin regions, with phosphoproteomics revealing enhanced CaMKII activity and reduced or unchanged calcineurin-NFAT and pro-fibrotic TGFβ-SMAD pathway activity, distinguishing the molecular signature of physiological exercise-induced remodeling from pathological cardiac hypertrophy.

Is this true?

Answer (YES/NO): NO